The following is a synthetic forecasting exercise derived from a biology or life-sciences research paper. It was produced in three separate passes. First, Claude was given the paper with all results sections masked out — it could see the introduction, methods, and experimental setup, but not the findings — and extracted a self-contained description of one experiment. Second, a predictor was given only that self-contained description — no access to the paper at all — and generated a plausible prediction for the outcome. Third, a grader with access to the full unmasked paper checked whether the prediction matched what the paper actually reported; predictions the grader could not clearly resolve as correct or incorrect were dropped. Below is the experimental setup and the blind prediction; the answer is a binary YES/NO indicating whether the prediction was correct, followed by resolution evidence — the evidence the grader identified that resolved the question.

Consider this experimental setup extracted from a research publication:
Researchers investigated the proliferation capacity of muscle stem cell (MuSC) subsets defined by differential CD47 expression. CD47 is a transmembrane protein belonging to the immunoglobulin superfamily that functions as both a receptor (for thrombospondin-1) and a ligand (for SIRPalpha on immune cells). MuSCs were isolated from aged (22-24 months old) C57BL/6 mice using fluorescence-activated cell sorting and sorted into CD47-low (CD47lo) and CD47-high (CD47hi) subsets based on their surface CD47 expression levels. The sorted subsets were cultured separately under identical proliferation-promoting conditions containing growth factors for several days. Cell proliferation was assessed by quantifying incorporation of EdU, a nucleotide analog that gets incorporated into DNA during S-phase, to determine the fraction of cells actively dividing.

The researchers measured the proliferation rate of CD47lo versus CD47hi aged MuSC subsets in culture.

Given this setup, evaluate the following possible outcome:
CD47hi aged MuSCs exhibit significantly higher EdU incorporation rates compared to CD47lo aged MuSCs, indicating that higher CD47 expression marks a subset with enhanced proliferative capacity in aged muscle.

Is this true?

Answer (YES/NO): NO